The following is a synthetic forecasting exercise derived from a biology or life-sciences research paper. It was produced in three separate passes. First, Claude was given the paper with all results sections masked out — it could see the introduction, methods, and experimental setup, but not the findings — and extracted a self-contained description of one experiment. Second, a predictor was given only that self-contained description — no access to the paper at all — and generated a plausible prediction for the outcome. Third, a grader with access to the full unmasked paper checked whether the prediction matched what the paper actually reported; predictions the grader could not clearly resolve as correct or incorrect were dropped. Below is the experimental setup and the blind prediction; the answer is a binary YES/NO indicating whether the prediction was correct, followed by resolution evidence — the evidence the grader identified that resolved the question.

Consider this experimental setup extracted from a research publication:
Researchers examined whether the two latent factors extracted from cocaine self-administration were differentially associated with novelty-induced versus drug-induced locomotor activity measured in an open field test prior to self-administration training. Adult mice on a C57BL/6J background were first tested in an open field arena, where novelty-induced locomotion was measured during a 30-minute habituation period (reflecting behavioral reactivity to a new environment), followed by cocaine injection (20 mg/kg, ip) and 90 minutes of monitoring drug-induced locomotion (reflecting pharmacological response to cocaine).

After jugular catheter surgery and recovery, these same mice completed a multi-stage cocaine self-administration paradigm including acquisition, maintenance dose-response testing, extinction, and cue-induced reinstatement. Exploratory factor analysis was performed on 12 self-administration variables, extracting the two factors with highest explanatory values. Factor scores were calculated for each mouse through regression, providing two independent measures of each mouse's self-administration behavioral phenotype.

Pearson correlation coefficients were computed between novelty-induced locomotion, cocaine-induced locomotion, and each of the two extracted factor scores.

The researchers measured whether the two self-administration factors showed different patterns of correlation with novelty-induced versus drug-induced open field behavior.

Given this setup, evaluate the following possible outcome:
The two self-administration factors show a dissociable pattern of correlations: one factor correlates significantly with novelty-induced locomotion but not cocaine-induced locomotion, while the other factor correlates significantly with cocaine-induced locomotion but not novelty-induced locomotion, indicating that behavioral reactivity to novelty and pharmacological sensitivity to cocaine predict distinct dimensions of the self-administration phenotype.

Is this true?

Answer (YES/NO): NO